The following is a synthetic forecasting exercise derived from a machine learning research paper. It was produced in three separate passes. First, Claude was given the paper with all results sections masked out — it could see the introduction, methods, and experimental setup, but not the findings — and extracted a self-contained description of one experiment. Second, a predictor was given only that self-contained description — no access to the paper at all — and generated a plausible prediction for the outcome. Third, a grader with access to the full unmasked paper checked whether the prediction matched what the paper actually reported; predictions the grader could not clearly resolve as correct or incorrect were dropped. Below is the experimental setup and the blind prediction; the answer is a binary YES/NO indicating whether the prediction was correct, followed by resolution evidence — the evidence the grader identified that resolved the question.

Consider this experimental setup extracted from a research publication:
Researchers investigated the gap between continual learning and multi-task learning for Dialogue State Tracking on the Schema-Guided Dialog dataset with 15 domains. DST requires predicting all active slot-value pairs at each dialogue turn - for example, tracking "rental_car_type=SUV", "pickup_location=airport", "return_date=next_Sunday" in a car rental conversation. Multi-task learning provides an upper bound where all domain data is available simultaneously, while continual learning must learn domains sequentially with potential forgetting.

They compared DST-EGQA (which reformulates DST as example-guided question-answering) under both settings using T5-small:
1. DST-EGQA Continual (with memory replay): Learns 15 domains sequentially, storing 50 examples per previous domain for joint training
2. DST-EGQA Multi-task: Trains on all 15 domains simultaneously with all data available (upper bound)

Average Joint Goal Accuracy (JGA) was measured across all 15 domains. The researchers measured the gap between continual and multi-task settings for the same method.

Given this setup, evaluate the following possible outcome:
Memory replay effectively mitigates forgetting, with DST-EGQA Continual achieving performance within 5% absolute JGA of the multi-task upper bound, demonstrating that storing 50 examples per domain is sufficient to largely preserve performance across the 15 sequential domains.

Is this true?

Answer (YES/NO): NO